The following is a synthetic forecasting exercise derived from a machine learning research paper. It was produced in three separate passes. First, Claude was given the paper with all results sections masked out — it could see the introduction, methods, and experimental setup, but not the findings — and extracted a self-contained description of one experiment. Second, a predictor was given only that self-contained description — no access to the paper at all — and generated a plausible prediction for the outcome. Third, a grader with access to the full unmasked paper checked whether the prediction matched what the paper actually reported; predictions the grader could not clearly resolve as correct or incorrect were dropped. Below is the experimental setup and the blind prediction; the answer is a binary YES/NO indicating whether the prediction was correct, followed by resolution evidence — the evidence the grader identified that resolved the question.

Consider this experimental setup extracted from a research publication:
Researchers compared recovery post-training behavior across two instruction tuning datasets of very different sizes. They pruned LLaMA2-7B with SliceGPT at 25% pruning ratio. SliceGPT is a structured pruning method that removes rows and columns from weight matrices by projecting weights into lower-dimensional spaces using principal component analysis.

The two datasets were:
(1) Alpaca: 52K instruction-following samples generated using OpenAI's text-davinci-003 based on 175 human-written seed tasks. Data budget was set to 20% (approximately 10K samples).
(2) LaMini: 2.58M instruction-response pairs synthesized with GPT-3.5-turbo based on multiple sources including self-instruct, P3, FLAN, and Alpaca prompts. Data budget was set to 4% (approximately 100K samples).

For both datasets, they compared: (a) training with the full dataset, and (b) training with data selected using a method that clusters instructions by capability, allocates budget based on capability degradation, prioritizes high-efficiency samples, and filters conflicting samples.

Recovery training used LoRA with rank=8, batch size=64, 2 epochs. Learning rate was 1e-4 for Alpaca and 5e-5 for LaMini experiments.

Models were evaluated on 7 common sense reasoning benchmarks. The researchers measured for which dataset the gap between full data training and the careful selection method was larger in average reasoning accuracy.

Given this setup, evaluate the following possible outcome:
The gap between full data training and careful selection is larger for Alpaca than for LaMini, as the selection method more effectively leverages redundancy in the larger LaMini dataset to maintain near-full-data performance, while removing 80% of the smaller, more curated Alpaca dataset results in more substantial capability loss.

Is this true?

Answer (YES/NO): NO